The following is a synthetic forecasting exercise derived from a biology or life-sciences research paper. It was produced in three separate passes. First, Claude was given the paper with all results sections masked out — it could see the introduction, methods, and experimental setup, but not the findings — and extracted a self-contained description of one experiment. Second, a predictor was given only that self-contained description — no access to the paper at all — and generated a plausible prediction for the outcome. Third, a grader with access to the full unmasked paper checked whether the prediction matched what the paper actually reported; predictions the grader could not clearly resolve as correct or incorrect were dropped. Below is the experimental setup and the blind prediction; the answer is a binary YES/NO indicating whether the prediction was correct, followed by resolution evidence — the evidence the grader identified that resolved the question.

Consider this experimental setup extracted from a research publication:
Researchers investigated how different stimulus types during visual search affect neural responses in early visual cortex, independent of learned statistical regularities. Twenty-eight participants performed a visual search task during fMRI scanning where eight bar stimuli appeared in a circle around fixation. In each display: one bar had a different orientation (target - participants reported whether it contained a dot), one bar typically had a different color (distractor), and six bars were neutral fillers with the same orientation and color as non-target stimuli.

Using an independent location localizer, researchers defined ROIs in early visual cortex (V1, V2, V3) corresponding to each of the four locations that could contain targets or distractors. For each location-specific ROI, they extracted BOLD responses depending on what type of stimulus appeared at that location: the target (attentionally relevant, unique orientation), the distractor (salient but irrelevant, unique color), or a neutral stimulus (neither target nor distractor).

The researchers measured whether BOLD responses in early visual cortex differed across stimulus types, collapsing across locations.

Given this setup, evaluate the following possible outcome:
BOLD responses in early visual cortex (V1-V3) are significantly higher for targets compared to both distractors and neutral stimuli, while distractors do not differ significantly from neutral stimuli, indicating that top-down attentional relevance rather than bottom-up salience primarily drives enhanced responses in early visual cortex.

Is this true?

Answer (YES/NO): NO